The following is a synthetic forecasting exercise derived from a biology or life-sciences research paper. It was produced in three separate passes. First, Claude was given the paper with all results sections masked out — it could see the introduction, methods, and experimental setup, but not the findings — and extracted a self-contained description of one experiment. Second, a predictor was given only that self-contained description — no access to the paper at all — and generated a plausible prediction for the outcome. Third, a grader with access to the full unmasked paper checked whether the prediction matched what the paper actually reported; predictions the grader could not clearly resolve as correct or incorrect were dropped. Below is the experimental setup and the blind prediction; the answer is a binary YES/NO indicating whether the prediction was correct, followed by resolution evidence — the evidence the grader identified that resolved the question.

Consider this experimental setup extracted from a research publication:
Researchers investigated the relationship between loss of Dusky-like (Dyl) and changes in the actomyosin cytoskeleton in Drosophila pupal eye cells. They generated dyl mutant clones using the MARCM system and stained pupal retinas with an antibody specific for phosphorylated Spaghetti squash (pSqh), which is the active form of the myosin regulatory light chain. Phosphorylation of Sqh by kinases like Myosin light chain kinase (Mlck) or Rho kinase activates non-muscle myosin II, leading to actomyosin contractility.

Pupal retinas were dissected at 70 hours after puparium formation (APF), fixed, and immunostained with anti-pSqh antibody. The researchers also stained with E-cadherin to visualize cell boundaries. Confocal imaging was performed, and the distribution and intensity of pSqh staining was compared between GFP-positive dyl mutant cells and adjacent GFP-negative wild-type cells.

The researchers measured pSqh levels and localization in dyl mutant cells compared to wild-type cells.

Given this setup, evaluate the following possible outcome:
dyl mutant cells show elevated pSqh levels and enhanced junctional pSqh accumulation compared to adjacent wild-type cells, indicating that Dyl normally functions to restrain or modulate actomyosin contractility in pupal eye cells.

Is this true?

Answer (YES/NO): NO